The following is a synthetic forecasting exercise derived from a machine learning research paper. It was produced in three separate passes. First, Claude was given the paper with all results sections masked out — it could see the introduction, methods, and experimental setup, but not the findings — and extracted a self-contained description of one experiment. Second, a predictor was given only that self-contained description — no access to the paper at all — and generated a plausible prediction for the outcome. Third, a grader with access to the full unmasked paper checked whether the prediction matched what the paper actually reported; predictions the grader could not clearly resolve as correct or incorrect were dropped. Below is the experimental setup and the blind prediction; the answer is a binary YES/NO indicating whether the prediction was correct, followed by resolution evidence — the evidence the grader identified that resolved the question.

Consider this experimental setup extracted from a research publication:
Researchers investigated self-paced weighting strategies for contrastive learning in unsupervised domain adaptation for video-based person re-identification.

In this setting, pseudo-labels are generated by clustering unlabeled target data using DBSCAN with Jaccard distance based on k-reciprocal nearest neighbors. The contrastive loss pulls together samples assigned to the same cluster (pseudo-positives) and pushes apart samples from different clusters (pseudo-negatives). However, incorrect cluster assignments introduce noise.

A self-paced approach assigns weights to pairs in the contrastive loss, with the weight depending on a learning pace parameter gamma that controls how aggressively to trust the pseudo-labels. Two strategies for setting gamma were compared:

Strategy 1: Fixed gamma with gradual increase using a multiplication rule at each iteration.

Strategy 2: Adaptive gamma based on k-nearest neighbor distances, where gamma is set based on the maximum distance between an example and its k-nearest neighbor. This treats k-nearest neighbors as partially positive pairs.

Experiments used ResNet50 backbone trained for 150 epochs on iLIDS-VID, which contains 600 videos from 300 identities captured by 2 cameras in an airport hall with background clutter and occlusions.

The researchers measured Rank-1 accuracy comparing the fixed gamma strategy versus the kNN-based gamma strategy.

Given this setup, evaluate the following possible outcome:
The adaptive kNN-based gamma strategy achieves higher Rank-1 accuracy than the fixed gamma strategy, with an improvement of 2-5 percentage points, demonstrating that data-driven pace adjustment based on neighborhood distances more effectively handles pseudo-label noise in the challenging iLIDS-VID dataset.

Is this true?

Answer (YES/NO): YES